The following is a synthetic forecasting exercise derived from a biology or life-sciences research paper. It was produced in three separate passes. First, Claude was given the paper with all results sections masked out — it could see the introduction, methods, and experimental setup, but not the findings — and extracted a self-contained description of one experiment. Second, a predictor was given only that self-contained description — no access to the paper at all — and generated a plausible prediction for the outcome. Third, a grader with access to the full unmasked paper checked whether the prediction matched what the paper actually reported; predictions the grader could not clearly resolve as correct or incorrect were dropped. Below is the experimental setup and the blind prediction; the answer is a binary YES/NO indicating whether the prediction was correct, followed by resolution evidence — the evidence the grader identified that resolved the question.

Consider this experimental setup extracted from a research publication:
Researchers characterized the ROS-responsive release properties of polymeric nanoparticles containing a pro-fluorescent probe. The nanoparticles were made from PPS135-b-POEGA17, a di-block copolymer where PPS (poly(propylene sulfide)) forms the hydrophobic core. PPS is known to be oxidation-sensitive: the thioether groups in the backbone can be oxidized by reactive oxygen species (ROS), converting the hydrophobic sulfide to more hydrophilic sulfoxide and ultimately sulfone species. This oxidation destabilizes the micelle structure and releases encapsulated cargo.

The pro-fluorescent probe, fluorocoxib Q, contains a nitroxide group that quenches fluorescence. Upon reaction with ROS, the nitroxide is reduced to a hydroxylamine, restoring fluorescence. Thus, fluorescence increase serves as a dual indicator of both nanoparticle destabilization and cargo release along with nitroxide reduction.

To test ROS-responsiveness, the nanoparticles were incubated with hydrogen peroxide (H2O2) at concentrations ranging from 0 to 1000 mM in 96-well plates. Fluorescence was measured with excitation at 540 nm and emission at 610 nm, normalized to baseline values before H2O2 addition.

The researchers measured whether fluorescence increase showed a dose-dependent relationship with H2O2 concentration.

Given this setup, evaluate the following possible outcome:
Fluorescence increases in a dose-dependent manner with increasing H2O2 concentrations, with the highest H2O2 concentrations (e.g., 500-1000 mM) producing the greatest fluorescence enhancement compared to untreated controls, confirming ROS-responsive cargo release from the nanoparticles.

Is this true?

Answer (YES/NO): YES